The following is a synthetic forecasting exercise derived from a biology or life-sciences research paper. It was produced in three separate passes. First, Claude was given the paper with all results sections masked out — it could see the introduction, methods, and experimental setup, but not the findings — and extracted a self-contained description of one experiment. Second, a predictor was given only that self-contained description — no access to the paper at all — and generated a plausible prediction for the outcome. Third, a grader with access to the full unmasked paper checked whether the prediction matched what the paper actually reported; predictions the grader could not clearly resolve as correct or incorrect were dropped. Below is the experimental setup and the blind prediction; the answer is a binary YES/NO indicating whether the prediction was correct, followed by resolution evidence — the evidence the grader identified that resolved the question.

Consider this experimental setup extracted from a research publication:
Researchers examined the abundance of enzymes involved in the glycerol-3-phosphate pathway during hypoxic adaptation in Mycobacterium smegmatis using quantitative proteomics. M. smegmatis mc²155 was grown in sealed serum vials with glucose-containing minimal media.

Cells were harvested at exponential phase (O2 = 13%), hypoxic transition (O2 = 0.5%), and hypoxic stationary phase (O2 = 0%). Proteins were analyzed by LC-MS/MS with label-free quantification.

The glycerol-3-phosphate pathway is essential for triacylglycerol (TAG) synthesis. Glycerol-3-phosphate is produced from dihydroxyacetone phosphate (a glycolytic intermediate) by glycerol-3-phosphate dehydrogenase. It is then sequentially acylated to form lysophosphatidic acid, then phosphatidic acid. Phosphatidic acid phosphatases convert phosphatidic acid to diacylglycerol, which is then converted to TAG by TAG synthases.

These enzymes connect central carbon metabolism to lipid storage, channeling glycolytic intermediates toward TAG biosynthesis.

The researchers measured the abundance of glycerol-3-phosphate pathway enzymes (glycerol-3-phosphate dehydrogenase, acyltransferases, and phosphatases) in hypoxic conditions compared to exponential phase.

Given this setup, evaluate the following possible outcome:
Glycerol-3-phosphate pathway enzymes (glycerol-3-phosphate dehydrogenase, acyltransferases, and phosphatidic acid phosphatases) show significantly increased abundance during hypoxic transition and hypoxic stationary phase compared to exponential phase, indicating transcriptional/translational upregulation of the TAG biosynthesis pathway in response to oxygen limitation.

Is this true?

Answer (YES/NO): NO